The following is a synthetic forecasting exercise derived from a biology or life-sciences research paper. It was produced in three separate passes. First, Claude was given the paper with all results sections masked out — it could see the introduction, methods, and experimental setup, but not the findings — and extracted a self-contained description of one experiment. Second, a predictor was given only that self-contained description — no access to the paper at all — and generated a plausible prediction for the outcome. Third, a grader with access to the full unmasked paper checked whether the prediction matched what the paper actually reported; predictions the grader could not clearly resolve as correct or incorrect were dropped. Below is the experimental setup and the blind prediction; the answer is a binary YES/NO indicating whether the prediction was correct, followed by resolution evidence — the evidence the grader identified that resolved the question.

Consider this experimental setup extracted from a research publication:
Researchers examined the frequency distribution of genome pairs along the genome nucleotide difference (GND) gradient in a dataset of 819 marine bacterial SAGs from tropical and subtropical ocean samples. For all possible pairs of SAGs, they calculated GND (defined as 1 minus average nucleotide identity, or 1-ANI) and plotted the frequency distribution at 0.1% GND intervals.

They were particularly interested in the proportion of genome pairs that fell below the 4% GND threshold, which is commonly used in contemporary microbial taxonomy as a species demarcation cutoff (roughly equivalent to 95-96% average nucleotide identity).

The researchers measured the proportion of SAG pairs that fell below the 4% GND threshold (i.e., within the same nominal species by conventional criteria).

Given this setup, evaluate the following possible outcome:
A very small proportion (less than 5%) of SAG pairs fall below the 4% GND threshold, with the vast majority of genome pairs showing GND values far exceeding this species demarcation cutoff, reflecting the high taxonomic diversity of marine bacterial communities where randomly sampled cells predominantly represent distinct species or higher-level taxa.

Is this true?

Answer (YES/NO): YES